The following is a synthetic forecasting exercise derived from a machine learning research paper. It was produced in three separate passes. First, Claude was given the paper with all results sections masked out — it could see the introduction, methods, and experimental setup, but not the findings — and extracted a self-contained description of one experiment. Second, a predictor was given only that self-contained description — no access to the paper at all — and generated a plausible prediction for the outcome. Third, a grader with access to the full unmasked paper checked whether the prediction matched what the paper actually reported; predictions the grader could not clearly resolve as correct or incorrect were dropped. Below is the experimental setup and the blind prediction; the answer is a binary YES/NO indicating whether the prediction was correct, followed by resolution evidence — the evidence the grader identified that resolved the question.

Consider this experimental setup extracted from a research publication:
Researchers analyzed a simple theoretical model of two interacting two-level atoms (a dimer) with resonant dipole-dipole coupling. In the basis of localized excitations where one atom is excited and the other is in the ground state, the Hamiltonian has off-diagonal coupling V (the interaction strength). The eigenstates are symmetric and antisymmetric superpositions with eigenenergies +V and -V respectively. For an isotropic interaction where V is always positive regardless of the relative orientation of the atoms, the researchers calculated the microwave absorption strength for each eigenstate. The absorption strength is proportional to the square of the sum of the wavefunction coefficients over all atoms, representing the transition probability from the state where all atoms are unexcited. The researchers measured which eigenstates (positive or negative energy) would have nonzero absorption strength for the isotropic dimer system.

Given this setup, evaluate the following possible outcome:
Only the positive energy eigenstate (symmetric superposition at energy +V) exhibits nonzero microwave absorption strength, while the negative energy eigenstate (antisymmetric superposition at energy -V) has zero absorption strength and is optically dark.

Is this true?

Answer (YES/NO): YES